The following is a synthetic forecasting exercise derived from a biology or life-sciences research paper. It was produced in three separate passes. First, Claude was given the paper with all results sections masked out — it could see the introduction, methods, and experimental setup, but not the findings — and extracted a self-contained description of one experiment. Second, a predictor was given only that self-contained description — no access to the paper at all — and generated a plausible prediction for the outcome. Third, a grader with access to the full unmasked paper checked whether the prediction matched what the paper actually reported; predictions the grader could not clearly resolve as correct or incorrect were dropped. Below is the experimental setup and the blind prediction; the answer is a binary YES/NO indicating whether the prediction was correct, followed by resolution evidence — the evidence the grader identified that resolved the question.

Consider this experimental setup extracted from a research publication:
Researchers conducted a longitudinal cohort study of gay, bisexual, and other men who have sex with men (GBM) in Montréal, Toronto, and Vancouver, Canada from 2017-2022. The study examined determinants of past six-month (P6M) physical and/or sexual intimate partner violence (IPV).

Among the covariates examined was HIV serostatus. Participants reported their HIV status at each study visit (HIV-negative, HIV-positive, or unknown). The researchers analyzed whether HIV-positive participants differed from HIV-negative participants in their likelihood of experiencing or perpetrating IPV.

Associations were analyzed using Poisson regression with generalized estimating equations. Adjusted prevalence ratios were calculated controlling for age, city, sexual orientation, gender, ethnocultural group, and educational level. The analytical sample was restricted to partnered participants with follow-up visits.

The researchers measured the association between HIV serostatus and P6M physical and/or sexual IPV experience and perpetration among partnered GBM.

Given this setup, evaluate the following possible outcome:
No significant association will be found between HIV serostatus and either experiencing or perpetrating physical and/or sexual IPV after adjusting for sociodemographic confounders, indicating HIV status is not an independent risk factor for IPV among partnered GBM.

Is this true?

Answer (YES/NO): NO